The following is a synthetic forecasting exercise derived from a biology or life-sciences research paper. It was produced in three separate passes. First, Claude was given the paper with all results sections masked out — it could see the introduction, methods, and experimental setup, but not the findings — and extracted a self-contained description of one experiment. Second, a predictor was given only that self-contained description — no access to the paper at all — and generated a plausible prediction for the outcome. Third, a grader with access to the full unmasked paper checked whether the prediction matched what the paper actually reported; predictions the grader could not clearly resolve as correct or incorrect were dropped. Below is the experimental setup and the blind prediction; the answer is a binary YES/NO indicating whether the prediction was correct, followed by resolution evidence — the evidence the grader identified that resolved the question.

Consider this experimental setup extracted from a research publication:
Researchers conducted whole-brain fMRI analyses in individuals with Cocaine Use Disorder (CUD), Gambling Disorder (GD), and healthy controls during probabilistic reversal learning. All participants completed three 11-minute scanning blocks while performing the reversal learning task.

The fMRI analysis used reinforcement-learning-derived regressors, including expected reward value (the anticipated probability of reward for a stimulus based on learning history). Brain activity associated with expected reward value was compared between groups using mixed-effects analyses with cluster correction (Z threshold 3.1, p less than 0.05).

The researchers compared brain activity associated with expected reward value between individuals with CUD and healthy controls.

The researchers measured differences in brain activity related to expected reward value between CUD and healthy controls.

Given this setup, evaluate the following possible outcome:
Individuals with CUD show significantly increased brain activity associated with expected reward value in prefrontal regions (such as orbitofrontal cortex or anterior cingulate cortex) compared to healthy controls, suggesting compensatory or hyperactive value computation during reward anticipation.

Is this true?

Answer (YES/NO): NO